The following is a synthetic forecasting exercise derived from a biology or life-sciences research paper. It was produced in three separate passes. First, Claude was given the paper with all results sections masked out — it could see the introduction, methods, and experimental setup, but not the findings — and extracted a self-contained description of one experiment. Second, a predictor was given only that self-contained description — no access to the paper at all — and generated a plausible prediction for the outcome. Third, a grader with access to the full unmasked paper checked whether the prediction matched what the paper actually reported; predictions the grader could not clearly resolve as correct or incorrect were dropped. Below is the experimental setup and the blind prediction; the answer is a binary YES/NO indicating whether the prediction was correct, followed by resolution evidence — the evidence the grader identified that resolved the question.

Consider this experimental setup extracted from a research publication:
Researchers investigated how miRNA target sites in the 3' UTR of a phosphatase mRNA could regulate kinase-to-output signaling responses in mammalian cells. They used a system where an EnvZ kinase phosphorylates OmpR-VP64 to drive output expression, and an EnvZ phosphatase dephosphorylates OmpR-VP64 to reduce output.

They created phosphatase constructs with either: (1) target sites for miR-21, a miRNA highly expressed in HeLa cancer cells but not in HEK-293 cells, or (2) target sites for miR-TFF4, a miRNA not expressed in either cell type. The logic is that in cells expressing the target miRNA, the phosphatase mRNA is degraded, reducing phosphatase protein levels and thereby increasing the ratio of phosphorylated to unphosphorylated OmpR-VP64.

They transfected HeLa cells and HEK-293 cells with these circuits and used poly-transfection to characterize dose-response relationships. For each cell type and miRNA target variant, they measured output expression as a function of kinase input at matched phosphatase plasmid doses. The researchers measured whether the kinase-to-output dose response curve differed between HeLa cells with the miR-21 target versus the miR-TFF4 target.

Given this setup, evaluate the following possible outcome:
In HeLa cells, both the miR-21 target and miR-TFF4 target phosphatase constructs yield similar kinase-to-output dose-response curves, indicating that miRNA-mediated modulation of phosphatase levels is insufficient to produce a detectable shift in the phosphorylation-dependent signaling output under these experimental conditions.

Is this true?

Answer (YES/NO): NO